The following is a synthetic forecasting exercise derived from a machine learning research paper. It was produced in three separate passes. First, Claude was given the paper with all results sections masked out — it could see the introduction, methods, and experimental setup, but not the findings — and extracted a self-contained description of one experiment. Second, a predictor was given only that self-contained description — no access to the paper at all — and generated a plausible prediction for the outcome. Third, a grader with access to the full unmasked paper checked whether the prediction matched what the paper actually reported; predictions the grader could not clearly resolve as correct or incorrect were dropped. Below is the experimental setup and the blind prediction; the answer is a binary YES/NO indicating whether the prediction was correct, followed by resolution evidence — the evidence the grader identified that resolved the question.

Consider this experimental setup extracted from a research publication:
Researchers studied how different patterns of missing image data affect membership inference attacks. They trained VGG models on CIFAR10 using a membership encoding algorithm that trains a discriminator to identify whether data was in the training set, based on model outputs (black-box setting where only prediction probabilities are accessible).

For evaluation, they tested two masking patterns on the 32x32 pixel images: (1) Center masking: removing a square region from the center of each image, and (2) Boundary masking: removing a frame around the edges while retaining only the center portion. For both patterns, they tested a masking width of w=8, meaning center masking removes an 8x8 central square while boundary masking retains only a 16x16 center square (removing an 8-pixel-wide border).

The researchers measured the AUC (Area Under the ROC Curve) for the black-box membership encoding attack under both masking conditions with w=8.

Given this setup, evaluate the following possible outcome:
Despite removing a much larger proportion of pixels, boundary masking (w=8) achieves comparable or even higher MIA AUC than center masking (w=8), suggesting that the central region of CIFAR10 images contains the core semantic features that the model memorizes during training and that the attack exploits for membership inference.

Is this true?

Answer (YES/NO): NO